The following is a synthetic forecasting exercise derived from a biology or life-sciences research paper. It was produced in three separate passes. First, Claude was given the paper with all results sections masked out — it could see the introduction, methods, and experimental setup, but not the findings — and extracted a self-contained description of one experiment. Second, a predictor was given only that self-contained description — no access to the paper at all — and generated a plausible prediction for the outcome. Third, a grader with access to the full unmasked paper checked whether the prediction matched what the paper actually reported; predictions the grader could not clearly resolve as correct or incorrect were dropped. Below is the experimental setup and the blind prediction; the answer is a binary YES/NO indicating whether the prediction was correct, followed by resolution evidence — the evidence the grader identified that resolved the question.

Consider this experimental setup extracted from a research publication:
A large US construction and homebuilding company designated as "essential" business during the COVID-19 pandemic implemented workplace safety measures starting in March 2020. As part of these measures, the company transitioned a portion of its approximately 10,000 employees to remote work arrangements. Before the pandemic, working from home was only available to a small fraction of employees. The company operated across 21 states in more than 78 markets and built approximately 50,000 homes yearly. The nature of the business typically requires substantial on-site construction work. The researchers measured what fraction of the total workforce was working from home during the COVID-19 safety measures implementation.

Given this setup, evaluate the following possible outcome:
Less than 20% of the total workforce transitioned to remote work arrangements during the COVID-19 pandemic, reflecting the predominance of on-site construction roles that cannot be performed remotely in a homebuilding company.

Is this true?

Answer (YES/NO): NO